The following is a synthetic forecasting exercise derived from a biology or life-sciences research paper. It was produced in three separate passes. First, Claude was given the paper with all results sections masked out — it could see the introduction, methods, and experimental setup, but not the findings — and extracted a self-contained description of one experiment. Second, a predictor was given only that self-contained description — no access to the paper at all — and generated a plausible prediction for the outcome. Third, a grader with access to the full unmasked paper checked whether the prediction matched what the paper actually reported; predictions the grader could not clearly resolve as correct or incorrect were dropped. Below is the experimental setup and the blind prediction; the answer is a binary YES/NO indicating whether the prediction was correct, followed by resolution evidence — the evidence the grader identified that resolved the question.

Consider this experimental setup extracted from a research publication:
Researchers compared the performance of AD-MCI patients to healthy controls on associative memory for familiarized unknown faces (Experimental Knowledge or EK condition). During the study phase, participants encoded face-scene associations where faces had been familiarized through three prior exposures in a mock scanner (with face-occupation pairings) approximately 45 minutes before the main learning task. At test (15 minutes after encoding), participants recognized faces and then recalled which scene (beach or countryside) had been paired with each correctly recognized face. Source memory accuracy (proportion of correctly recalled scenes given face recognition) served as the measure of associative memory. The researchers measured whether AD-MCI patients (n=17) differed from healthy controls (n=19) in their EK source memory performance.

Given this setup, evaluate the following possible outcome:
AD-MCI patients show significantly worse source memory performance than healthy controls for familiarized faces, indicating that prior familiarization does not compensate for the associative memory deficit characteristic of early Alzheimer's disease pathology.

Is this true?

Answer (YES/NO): NO